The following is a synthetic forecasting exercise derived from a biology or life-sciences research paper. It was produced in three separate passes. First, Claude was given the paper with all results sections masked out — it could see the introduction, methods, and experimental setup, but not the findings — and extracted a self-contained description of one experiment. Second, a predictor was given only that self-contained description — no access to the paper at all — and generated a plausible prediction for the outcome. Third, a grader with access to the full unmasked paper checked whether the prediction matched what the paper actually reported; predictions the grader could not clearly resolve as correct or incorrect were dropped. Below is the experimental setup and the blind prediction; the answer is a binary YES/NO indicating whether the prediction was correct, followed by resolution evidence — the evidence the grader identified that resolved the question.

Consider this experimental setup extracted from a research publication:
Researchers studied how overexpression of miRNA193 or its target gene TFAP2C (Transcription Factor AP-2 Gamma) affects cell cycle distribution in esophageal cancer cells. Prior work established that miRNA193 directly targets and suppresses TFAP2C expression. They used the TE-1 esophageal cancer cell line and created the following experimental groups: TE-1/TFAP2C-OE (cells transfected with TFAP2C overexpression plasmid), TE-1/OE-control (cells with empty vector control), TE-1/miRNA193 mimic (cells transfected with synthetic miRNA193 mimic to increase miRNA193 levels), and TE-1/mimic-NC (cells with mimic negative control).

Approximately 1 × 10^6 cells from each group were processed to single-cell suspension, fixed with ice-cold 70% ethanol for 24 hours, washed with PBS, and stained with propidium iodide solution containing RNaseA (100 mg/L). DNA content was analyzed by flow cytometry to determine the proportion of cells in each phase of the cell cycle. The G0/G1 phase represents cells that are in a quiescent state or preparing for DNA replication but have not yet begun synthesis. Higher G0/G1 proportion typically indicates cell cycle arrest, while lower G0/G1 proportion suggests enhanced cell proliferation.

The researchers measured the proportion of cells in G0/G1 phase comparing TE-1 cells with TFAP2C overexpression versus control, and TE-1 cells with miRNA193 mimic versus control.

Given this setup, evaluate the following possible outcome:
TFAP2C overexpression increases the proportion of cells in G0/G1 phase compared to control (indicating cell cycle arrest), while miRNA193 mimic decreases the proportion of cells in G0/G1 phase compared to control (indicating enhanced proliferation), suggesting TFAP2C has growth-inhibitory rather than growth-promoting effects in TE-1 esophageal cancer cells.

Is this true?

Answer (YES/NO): YES